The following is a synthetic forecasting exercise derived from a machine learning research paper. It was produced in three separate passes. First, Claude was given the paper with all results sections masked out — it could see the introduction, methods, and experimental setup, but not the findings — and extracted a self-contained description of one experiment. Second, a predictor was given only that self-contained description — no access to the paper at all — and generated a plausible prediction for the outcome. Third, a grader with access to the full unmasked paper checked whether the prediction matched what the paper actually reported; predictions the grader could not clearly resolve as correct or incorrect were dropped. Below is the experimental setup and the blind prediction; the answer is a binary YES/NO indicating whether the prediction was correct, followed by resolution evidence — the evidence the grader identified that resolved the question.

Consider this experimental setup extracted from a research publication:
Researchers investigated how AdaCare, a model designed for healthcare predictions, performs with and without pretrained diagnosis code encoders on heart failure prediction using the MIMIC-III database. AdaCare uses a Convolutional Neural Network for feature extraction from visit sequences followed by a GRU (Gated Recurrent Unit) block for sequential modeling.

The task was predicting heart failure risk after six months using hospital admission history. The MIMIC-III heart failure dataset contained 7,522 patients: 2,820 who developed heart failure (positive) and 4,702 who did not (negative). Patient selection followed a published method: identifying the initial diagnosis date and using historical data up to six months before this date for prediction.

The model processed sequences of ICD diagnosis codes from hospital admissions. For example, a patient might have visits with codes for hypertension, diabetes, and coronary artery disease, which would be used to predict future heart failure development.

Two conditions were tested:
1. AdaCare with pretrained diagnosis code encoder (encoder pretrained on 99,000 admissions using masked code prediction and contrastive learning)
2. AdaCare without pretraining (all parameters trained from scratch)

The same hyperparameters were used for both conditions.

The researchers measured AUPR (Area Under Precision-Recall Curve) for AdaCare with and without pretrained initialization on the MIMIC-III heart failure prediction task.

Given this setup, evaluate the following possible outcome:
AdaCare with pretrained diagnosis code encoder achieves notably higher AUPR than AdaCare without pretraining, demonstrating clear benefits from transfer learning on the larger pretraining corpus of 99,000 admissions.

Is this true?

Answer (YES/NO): NO